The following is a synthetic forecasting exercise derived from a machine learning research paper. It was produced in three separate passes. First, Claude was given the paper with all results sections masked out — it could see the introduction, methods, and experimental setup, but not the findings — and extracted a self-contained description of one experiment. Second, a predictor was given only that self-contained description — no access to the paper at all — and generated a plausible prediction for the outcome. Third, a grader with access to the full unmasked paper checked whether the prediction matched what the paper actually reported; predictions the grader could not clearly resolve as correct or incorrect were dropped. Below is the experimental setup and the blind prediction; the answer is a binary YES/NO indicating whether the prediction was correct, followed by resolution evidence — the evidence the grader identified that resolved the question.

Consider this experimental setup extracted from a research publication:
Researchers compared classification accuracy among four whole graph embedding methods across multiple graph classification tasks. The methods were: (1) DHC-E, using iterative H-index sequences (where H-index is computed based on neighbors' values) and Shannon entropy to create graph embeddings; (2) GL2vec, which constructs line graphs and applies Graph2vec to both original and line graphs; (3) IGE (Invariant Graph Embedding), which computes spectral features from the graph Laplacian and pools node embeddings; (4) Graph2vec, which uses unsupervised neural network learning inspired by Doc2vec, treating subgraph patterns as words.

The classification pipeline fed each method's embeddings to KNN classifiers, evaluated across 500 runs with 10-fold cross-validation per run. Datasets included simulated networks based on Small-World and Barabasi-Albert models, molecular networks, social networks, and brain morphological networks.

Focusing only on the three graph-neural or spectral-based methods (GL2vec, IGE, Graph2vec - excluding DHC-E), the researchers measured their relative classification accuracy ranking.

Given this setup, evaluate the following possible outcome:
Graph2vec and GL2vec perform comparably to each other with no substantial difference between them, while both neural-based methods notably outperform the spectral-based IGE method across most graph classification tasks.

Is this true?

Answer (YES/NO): NO